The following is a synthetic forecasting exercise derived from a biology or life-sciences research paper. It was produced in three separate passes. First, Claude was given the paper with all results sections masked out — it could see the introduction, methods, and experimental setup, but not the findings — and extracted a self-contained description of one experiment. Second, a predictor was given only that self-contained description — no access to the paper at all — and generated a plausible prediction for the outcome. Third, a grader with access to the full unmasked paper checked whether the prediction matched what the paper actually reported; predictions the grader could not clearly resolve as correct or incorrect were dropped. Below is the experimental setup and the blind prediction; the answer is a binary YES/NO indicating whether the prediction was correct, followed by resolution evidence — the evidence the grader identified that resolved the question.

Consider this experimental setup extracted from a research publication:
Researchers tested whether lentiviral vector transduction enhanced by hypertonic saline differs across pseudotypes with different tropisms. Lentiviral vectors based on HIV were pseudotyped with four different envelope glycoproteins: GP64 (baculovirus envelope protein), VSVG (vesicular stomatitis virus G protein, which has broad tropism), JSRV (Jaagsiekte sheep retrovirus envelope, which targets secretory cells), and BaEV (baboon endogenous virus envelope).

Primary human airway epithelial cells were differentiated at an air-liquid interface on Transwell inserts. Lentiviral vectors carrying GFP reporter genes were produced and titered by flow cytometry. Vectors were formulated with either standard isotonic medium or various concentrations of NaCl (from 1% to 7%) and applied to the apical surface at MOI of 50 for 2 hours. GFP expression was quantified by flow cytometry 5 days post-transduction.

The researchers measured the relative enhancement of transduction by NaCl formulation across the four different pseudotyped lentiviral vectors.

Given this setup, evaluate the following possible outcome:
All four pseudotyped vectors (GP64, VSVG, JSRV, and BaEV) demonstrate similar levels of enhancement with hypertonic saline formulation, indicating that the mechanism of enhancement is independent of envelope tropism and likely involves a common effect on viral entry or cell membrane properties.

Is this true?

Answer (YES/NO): NO